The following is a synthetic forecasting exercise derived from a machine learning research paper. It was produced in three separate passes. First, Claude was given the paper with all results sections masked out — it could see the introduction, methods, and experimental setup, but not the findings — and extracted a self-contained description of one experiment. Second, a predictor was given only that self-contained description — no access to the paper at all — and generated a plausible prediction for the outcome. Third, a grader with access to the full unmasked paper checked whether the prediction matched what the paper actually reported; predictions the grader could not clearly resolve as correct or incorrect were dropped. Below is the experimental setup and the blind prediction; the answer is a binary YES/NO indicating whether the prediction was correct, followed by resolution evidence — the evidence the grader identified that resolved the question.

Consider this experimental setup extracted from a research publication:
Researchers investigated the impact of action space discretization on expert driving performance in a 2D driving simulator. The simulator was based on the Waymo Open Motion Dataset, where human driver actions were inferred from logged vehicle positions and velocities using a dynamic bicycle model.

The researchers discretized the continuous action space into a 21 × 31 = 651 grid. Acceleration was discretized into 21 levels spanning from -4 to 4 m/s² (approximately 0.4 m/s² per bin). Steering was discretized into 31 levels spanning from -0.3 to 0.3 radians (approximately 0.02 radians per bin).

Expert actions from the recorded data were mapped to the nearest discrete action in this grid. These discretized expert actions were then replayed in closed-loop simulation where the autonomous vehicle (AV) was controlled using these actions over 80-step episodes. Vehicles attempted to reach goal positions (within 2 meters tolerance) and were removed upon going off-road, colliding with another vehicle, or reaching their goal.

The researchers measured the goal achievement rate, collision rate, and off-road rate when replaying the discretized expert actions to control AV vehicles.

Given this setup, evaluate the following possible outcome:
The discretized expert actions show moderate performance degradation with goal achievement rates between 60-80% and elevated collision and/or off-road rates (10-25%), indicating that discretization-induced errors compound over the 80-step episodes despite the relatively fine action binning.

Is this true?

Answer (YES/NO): NO